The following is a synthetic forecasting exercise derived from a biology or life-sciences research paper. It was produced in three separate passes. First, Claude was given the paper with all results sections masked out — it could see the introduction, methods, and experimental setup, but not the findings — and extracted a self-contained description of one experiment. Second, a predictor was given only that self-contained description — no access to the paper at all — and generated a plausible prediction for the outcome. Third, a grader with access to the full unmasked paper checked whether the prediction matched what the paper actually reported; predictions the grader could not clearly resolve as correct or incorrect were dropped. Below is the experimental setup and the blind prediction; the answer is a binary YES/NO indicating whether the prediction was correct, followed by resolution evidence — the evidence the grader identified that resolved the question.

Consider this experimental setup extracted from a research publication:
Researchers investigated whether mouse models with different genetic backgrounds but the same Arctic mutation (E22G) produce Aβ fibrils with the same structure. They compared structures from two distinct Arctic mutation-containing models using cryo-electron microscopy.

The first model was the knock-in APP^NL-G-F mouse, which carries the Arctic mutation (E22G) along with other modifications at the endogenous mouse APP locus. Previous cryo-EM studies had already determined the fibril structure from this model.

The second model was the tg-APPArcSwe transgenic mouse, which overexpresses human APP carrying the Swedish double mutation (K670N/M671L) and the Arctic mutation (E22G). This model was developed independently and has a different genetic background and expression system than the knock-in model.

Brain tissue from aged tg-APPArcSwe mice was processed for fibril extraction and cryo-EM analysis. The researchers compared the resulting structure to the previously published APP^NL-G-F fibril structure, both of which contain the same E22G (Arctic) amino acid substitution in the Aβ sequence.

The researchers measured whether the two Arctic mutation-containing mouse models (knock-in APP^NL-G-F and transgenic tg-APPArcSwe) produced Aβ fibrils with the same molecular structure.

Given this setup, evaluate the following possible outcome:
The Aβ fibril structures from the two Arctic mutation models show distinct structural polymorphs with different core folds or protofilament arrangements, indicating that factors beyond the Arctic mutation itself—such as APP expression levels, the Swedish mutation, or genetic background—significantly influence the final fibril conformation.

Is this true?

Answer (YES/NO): YES